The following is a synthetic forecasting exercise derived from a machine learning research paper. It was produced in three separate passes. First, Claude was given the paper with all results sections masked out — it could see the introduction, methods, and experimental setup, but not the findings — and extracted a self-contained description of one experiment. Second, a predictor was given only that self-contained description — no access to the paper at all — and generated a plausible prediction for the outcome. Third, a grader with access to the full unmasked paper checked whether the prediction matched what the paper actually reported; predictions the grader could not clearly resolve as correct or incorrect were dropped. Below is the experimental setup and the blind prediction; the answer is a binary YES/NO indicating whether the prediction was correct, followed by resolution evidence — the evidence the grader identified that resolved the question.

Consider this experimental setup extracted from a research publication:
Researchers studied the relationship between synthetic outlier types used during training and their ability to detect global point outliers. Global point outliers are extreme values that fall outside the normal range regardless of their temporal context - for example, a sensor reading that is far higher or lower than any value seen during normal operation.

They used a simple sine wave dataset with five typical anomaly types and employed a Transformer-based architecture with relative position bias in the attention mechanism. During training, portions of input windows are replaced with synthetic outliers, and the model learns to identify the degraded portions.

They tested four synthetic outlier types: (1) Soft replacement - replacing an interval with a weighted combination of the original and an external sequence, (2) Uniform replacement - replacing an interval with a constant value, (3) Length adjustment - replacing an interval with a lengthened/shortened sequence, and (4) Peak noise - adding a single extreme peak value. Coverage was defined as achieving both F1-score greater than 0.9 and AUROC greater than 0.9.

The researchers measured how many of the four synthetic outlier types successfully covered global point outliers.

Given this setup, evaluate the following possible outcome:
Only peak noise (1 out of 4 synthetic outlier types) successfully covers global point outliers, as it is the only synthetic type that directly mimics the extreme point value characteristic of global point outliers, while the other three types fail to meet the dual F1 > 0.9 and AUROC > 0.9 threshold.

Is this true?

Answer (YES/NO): NO